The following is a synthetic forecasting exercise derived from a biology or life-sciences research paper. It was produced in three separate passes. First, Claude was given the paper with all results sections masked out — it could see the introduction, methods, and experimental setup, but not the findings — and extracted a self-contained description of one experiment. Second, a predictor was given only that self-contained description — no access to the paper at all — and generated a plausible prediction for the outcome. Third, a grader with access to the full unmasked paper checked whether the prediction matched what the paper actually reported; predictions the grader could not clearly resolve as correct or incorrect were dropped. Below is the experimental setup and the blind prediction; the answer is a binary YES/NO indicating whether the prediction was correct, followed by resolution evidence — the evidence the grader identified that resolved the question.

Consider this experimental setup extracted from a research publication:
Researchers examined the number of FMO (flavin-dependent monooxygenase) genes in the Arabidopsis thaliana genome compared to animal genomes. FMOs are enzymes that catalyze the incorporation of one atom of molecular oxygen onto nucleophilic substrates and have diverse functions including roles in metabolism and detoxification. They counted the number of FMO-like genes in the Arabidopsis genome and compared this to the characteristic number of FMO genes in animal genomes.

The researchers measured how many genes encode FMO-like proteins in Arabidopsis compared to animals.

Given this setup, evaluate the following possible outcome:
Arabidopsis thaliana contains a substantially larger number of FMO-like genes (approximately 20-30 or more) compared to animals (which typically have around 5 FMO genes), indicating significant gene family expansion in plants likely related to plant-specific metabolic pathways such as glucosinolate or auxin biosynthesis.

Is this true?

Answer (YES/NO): YES